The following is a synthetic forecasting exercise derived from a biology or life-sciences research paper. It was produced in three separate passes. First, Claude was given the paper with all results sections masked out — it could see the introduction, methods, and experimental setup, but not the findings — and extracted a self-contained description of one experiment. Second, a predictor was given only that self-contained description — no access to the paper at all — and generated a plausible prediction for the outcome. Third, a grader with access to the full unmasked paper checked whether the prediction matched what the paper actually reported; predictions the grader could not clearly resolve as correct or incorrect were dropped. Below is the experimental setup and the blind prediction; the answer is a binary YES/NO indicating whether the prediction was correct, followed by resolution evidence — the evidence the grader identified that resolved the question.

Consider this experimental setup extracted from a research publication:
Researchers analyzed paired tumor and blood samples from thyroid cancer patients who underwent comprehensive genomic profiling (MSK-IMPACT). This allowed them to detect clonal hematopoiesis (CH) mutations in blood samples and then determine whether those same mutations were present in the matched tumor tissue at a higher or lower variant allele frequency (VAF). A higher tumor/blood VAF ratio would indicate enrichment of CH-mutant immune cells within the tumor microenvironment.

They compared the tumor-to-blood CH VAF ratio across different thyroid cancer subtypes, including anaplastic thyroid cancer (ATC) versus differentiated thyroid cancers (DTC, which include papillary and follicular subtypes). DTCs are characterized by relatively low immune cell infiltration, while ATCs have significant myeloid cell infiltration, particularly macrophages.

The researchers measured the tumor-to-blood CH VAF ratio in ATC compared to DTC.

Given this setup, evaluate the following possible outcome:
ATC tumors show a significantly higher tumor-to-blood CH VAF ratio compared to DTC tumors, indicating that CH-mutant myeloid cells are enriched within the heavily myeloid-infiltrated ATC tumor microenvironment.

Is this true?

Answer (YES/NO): YES